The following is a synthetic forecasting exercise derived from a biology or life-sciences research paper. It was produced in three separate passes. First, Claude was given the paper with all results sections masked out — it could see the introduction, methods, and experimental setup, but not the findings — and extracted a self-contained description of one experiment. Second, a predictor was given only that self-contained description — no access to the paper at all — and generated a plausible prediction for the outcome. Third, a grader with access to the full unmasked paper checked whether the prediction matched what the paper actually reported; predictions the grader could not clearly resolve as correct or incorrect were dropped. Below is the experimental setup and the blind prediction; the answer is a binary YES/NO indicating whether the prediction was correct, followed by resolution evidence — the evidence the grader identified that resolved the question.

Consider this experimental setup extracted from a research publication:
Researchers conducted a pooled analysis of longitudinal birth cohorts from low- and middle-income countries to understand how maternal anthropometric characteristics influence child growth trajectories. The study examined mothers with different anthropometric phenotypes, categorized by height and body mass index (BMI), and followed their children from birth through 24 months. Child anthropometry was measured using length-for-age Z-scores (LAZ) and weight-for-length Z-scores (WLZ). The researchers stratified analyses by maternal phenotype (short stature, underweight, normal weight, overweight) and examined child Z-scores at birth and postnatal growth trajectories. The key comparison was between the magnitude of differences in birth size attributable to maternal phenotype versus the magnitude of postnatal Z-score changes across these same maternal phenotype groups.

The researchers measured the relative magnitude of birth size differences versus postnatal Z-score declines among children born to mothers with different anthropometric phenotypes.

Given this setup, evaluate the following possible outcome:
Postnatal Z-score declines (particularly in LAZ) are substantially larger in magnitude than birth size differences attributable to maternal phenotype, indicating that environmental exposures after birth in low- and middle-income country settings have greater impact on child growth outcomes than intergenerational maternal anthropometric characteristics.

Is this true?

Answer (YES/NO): YES